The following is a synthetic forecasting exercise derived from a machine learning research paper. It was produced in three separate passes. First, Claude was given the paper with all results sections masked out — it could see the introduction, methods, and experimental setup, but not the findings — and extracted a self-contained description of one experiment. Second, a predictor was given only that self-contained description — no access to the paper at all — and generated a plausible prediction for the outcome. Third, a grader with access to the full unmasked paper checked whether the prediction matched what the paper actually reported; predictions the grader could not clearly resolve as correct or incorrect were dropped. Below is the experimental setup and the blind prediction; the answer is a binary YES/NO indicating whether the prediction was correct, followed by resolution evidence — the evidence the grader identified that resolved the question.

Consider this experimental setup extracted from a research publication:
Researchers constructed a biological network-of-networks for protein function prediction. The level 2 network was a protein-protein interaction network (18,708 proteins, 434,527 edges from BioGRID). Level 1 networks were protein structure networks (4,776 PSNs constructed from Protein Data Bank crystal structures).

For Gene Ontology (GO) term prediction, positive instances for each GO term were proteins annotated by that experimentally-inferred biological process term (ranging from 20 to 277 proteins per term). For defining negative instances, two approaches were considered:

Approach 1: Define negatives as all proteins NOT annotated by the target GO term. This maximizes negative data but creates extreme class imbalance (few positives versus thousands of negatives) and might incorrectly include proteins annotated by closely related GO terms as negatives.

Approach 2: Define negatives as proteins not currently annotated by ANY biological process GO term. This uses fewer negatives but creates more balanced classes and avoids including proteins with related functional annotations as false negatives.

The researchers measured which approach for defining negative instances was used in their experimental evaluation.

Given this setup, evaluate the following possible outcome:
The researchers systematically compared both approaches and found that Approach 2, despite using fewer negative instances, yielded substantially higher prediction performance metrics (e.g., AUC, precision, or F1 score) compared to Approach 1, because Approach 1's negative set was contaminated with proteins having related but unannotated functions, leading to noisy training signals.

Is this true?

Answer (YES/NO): NO